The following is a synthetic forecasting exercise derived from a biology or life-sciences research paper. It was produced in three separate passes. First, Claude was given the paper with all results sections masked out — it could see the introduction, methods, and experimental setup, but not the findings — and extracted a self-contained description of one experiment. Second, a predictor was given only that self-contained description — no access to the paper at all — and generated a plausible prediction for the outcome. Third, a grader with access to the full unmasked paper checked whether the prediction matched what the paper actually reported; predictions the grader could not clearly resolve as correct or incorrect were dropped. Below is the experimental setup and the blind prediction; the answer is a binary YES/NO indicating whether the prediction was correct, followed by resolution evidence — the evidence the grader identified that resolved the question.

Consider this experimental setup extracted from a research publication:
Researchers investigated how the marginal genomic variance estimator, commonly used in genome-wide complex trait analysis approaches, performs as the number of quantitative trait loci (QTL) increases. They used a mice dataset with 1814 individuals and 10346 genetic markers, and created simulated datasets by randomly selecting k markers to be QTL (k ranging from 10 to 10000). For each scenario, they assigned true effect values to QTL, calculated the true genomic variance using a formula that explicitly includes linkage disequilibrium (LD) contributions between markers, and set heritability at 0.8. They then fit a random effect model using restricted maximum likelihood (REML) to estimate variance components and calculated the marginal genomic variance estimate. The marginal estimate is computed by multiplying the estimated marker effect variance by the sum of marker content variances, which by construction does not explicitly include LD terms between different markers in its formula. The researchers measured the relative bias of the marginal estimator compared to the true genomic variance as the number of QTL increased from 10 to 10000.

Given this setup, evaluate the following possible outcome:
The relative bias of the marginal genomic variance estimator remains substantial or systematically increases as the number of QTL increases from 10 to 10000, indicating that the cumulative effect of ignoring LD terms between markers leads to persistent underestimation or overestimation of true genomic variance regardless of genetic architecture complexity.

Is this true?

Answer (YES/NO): YES